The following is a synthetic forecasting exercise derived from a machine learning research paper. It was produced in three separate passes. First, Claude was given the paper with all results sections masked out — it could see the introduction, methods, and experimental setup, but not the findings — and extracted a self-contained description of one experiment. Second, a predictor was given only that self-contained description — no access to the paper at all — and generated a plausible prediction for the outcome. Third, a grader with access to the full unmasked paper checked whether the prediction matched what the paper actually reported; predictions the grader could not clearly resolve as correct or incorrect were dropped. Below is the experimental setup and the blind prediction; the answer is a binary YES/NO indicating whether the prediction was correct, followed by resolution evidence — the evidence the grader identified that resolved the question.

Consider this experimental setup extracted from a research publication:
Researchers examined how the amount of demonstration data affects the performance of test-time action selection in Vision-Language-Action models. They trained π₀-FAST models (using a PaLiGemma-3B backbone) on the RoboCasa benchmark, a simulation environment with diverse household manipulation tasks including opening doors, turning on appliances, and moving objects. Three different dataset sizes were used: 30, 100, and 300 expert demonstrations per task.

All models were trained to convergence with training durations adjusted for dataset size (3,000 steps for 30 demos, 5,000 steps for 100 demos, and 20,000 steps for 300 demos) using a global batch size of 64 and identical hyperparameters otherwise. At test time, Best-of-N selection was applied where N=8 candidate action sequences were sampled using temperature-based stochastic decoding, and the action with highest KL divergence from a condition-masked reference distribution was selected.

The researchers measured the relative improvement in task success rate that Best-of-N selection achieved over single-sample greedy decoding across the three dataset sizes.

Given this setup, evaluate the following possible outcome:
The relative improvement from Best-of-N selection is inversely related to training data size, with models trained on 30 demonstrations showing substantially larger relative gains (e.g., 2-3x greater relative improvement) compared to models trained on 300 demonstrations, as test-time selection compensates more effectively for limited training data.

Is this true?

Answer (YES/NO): YES